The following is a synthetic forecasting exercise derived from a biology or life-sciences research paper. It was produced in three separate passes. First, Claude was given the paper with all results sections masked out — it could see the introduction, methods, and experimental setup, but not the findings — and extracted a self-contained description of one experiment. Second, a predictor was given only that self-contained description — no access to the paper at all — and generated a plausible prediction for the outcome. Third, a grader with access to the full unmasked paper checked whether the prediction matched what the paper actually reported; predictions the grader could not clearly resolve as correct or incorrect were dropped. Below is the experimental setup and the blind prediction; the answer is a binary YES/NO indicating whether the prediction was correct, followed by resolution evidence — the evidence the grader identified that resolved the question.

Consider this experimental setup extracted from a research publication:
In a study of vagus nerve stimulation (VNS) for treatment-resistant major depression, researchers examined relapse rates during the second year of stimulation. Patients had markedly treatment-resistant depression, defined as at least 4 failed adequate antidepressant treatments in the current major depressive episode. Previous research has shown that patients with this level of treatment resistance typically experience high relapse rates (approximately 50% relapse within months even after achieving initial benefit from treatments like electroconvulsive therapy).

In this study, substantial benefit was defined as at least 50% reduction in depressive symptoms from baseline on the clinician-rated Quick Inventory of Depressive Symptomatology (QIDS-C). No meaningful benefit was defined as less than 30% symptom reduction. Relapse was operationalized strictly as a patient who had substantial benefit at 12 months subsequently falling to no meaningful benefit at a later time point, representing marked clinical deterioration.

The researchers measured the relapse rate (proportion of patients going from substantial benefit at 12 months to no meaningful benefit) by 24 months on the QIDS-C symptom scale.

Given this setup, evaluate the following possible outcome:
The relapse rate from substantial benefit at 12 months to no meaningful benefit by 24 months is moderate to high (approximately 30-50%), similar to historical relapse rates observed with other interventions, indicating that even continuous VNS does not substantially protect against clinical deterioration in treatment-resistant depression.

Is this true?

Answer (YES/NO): NO